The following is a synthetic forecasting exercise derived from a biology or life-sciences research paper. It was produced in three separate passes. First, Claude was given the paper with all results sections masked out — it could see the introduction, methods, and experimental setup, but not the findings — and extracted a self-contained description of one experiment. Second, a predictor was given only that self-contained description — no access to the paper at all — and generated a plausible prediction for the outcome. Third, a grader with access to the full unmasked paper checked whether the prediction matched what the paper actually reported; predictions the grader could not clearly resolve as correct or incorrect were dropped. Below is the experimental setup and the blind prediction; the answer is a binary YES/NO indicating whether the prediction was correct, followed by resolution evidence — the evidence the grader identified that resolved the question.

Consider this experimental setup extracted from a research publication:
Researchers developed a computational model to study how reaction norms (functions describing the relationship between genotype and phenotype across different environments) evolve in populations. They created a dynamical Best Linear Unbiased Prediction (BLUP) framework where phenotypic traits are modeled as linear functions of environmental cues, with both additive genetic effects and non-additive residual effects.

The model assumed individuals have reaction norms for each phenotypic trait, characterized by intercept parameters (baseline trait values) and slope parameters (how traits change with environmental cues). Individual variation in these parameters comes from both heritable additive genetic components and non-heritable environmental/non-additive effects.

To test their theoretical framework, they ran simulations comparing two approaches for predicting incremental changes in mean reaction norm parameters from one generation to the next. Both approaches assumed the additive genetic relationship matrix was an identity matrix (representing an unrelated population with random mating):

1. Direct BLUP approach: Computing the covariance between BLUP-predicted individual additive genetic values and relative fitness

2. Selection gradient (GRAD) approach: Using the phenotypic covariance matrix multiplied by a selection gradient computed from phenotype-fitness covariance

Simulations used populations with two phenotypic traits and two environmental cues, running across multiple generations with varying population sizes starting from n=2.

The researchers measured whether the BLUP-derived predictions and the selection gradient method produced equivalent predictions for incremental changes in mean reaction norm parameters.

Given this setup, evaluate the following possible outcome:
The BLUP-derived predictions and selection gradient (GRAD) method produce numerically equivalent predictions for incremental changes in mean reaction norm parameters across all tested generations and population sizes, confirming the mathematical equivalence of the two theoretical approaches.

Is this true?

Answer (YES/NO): YES